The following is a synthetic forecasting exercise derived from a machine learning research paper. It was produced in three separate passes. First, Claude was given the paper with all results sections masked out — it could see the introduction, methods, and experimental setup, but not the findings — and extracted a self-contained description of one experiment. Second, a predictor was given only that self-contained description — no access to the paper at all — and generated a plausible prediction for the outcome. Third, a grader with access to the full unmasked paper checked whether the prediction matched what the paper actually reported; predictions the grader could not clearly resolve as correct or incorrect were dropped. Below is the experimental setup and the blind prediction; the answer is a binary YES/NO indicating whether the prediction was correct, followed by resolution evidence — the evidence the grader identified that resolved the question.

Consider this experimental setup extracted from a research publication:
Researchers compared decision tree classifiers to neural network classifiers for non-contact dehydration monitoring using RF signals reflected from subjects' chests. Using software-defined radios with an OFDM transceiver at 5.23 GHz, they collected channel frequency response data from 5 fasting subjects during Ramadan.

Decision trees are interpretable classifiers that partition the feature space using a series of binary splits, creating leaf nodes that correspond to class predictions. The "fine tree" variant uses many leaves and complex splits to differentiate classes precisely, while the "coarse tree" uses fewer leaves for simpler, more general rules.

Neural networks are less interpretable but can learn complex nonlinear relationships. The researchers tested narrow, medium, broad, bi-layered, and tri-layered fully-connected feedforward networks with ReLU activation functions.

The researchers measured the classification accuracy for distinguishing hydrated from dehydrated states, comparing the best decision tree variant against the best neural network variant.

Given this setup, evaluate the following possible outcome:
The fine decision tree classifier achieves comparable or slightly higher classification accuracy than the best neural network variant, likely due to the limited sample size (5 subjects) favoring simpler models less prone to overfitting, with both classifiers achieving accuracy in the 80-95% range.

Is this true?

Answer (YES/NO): NO